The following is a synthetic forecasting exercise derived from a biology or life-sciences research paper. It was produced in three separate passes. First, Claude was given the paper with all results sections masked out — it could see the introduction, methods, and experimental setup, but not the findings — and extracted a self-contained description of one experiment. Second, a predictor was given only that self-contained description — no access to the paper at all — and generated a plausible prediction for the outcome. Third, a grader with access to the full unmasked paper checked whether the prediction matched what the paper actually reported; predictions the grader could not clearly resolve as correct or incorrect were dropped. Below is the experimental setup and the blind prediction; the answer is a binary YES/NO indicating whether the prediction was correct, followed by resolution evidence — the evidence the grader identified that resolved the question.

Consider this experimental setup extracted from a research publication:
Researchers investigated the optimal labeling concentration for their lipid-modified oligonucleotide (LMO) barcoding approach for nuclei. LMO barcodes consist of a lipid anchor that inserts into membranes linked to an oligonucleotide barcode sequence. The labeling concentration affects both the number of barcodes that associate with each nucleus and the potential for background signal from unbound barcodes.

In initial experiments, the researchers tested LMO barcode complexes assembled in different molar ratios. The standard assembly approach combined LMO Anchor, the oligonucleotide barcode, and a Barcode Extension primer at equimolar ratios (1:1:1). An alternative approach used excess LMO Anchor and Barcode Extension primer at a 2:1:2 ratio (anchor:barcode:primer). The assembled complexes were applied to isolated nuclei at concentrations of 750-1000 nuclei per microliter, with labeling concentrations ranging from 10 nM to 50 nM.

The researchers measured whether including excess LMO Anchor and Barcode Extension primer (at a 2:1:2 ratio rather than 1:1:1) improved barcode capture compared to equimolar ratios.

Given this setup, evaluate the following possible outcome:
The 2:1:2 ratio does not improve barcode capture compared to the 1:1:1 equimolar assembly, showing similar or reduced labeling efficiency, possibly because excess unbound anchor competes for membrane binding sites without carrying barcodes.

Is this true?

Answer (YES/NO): NO